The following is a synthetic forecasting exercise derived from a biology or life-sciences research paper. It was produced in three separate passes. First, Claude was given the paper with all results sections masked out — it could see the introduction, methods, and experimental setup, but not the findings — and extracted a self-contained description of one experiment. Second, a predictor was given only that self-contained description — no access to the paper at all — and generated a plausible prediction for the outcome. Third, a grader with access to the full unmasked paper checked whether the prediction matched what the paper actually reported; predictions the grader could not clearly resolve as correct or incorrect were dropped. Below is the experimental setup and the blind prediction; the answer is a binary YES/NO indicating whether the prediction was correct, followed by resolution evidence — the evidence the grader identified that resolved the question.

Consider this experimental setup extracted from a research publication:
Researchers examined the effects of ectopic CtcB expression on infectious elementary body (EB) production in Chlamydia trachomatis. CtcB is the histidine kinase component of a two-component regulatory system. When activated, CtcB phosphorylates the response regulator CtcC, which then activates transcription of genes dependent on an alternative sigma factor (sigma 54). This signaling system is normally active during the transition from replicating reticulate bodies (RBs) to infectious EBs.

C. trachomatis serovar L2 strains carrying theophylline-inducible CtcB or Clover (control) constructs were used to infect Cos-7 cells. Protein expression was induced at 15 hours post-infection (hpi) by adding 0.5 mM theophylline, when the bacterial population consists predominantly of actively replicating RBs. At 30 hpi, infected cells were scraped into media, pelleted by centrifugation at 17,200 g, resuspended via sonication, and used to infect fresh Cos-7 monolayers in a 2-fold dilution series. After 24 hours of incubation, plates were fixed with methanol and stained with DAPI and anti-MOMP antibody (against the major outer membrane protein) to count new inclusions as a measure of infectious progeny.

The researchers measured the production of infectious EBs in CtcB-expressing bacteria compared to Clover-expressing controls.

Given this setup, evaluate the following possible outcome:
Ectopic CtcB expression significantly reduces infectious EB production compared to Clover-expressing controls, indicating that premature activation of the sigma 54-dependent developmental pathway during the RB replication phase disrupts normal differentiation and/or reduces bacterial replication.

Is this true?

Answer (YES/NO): YES